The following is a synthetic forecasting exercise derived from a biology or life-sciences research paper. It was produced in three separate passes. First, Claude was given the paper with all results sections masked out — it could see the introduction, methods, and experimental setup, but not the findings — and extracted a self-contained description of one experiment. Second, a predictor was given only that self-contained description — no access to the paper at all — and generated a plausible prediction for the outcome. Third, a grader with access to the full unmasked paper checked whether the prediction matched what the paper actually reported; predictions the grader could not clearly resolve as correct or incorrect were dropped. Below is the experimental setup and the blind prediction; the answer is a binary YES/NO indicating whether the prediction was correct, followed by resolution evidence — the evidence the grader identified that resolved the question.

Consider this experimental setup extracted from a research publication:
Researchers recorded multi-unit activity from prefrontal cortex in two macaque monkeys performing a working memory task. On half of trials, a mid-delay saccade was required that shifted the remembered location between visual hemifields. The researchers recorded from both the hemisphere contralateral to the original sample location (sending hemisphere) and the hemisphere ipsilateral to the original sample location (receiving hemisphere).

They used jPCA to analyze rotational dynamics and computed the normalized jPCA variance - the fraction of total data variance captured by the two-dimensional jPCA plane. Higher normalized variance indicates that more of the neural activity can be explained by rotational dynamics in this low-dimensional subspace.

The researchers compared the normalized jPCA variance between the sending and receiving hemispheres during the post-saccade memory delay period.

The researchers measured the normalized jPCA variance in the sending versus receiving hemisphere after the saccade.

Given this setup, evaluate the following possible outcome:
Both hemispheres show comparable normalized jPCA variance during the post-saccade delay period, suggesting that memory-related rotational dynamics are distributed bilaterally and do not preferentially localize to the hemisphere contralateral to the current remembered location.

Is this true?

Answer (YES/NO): NO